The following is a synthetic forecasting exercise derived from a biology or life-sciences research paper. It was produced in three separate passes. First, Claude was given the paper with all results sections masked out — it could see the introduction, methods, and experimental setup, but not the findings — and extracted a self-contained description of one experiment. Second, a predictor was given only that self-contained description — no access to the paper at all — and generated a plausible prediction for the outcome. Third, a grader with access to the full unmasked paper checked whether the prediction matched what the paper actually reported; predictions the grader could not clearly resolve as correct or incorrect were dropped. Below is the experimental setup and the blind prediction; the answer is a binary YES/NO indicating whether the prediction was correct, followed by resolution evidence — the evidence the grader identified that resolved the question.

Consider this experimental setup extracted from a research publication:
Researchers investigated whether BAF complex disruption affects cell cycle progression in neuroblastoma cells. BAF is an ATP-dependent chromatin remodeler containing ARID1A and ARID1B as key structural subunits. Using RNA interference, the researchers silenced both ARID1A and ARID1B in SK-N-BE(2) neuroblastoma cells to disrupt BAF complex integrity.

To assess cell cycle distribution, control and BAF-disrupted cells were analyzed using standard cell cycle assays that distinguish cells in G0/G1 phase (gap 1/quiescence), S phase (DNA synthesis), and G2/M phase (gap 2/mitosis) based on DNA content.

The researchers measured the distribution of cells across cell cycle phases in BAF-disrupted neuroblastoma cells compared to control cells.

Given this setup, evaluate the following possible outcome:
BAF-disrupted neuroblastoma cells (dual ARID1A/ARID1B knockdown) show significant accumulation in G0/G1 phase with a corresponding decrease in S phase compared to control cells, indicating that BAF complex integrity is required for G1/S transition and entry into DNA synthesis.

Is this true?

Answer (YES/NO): YES